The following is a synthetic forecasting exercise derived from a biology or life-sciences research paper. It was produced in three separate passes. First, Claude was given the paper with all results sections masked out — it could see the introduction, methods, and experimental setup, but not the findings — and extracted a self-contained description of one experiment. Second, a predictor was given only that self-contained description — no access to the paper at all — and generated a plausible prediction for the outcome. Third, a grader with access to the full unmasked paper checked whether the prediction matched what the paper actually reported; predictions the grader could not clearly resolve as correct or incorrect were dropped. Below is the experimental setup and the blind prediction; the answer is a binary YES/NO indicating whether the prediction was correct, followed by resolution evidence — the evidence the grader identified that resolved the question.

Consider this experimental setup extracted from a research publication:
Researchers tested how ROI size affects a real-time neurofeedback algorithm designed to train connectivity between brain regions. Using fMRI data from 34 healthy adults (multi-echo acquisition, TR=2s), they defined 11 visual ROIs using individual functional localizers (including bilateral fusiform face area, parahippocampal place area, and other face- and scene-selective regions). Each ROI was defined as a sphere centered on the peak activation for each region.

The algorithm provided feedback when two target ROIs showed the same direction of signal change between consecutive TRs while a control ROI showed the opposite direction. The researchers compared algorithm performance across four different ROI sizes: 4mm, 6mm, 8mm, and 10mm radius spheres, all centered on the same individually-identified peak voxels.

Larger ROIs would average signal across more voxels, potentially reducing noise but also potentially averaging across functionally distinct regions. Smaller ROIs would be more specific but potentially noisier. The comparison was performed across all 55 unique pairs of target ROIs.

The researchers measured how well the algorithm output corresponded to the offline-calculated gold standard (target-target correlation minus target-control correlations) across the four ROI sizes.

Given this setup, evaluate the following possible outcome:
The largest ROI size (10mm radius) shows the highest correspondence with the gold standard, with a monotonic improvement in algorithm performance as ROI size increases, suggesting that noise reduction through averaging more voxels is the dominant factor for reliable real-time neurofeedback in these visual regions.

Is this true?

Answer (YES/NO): NO